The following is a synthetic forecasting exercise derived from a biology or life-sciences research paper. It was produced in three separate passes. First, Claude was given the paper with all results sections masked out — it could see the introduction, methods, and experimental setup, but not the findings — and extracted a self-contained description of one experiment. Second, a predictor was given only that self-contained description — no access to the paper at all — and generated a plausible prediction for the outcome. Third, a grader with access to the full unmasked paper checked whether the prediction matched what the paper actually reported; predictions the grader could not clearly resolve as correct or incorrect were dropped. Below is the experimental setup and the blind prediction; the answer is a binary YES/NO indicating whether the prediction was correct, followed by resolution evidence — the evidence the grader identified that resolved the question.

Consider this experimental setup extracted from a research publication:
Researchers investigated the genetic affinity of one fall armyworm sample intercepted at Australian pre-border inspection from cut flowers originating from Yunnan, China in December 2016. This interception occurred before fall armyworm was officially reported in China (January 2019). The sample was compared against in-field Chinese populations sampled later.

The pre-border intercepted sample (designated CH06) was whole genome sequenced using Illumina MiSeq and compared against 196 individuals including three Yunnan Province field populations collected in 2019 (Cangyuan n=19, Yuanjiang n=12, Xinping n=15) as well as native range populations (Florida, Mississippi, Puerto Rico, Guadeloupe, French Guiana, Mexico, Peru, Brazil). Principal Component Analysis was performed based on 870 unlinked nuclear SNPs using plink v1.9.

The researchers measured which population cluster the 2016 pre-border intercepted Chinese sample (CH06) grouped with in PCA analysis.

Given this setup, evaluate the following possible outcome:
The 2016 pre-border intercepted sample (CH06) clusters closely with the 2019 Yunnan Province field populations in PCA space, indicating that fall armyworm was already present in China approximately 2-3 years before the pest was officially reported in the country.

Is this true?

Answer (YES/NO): NO